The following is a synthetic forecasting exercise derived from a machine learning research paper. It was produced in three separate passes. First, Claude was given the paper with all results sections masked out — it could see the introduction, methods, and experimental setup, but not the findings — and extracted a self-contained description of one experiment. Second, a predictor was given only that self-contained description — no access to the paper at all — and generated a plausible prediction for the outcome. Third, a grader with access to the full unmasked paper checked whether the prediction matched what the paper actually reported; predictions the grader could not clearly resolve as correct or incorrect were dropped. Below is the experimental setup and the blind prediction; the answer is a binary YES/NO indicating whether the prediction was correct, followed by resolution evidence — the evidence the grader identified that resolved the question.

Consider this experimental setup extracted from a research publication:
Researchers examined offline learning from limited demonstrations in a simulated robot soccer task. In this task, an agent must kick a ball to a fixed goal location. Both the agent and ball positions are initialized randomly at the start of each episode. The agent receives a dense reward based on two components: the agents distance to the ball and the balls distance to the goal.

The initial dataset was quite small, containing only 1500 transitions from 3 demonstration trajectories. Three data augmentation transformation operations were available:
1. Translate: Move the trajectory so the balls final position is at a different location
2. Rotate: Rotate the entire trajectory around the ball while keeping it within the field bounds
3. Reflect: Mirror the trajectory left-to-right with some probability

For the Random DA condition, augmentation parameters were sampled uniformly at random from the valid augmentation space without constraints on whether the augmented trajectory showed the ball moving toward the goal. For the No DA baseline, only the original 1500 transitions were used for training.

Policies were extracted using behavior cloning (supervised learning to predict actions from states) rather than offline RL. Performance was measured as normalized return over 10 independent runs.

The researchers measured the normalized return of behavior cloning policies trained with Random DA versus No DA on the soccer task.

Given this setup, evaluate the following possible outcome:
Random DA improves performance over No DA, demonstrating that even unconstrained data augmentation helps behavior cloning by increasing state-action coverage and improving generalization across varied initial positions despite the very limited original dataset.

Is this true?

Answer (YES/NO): YES